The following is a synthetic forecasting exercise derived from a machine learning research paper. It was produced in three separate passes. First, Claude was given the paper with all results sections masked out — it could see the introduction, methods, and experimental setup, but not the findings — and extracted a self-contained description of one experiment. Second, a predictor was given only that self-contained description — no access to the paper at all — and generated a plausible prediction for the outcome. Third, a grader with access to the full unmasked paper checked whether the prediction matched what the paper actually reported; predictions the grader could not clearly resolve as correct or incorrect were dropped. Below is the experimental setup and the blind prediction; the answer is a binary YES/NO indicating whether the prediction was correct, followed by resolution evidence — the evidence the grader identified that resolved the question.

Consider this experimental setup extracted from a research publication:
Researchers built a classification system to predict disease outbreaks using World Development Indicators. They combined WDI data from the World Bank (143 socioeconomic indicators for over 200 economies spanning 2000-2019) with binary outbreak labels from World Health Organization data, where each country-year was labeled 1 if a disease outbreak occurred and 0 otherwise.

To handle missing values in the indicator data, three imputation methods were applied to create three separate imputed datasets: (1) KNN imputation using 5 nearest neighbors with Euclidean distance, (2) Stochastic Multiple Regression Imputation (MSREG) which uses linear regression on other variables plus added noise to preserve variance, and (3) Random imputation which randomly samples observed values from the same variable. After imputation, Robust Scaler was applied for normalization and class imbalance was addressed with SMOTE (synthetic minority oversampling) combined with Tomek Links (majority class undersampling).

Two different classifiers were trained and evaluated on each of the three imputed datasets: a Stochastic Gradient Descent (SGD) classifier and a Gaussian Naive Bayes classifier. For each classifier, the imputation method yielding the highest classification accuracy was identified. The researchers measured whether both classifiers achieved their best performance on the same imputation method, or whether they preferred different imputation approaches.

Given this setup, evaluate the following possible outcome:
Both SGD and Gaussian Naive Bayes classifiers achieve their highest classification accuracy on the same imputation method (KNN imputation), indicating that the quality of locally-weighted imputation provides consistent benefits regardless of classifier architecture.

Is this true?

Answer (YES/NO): NO